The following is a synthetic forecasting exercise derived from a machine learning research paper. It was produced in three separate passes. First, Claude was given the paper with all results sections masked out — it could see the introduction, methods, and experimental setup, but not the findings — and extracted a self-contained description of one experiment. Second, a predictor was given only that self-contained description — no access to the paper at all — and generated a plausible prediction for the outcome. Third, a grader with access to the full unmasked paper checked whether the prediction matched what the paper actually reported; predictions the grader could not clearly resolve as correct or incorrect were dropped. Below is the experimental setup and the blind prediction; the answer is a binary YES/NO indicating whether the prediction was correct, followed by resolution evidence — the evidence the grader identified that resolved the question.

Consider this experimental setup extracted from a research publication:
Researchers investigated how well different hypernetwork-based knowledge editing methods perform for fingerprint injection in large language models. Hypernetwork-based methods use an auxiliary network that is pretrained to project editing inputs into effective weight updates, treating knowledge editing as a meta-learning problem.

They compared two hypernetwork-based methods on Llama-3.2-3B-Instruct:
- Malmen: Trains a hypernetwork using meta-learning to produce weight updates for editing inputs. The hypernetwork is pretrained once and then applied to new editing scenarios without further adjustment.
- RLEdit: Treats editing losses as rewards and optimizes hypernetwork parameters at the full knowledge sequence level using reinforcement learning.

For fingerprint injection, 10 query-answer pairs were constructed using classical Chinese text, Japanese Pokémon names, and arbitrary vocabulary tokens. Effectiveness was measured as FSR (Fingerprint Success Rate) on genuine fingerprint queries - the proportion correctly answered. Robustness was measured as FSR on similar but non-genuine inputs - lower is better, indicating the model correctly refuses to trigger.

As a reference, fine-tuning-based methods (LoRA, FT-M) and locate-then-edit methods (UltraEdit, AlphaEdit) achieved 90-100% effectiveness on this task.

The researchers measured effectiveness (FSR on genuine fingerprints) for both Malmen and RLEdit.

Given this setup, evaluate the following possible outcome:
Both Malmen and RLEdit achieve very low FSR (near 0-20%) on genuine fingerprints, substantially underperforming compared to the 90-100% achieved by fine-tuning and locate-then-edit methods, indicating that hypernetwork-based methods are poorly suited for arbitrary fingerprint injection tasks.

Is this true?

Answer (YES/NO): NO